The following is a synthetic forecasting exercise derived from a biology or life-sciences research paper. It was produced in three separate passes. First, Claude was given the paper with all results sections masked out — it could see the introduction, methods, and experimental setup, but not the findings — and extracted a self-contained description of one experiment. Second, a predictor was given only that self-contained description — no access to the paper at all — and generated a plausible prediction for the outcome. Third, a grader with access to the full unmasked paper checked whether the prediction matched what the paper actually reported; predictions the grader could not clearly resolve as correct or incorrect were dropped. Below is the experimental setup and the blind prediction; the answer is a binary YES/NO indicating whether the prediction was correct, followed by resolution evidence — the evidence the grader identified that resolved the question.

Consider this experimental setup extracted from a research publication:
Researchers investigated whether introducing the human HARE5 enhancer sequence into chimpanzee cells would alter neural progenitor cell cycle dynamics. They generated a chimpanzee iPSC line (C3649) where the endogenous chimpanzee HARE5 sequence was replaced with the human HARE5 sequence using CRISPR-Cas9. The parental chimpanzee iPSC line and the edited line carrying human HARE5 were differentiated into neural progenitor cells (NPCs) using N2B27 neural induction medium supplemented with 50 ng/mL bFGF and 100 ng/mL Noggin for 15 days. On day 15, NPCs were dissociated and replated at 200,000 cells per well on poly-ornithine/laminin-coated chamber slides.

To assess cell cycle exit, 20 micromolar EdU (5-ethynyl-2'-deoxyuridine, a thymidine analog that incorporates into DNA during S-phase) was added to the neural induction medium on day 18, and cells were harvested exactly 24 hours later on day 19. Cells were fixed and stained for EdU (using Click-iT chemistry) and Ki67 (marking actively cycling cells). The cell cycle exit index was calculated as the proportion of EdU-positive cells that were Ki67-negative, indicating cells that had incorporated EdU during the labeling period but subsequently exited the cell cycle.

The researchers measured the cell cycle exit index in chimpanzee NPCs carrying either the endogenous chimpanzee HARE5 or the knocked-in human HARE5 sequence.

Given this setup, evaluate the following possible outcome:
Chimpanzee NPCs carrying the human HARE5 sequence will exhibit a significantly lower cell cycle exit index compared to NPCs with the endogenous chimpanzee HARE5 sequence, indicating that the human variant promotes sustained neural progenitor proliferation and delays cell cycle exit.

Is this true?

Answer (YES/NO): YES